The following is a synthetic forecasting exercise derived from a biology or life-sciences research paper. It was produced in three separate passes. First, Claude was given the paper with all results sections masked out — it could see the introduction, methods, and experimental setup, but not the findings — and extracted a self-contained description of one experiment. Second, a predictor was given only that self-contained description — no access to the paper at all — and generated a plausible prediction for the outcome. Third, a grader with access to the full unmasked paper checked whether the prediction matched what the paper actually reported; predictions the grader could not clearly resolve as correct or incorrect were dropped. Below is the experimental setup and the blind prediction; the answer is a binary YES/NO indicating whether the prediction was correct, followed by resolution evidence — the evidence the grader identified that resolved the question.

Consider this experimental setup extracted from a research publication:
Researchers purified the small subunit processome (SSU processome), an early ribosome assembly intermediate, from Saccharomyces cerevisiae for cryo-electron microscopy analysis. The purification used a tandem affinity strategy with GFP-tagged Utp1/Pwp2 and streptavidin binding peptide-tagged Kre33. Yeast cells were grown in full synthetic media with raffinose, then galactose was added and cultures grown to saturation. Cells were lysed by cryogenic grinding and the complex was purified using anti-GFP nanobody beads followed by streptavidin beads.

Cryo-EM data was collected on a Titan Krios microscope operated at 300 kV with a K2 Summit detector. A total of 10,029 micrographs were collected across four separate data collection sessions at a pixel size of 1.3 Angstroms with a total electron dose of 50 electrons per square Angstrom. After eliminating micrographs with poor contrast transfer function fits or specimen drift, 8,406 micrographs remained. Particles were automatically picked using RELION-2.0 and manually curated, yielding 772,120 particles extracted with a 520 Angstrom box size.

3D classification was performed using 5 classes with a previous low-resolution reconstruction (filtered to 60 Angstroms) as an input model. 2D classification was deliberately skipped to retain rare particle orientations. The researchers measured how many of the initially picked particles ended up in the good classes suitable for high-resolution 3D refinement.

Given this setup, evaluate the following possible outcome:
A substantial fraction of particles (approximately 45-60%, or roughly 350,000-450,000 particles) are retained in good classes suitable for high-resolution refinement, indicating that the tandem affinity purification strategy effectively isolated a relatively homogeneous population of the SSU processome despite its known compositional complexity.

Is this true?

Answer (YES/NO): NO